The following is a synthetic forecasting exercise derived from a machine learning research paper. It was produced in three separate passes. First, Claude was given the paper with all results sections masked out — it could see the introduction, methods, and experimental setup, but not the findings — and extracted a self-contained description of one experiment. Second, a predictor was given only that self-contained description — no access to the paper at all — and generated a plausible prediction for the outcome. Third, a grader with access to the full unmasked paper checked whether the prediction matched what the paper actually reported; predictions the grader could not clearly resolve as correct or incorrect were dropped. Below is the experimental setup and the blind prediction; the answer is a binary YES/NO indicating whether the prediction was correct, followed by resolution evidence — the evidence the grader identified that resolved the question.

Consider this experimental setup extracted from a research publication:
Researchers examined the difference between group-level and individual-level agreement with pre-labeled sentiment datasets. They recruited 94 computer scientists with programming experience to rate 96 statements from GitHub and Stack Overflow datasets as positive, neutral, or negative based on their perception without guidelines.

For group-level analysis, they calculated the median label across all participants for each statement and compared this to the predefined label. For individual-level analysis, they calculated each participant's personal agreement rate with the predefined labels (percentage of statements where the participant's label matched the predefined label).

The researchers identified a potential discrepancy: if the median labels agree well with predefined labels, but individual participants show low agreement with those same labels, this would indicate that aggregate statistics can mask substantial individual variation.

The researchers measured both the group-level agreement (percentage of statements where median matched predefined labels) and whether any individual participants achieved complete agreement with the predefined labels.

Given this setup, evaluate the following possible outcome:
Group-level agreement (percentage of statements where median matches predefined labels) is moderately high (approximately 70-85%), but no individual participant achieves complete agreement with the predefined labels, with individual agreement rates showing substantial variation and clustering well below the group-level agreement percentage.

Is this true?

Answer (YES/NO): NO